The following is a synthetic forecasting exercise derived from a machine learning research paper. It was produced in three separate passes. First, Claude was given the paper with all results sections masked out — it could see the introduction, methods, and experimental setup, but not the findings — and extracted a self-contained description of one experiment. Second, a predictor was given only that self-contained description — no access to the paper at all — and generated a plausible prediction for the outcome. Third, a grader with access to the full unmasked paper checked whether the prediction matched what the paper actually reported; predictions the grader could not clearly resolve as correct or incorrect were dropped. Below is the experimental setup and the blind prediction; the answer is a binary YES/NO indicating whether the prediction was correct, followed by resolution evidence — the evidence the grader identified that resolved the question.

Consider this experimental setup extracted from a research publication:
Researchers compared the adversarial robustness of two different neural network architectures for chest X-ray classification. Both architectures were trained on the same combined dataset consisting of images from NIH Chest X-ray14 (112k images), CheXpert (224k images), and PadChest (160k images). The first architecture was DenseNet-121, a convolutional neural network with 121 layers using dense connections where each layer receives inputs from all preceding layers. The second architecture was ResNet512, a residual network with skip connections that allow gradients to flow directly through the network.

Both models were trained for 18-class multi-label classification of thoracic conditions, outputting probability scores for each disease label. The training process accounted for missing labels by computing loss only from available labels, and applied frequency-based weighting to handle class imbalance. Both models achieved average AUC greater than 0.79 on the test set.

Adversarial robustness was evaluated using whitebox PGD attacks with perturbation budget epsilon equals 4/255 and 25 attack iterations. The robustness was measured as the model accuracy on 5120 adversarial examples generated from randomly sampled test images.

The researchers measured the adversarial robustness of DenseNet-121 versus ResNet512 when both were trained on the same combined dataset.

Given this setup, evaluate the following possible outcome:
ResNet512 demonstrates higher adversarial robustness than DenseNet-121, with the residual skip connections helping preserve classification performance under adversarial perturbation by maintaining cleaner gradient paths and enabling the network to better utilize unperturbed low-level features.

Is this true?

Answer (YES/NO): NO